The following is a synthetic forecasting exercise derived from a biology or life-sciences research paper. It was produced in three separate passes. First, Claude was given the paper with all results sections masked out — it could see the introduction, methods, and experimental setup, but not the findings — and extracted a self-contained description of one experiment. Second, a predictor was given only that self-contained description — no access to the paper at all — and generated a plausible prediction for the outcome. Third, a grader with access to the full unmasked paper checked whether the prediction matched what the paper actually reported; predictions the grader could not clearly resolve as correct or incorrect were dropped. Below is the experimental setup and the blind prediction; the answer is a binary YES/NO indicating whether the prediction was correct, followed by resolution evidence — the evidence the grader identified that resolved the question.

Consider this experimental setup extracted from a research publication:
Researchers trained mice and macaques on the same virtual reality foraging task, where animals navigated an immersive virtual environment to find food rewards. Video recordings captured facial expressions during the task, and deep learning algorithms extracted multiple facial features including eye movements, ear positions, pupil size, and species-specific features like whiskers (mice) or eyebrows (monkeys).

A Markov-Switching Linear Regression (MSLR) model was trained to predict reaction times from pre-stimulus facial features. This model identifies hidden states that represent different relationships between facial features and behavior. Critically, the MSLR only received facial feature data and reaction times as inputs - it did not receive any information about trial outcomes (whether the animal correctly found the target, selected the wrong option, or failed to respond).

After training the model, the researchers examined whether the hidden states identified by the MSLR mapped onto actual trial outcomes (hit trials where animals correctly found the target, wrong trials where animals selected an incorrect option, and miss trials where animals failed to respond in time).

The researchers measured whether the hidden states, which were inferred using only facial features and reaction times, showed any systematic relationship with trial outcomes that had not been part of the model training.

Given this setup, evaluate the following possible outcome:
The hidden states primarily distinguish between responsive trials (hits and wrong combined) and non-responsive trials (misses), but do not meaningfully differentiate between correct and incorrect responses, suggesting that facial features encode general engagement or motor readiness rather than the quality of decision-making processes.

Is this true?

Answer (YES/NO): NO